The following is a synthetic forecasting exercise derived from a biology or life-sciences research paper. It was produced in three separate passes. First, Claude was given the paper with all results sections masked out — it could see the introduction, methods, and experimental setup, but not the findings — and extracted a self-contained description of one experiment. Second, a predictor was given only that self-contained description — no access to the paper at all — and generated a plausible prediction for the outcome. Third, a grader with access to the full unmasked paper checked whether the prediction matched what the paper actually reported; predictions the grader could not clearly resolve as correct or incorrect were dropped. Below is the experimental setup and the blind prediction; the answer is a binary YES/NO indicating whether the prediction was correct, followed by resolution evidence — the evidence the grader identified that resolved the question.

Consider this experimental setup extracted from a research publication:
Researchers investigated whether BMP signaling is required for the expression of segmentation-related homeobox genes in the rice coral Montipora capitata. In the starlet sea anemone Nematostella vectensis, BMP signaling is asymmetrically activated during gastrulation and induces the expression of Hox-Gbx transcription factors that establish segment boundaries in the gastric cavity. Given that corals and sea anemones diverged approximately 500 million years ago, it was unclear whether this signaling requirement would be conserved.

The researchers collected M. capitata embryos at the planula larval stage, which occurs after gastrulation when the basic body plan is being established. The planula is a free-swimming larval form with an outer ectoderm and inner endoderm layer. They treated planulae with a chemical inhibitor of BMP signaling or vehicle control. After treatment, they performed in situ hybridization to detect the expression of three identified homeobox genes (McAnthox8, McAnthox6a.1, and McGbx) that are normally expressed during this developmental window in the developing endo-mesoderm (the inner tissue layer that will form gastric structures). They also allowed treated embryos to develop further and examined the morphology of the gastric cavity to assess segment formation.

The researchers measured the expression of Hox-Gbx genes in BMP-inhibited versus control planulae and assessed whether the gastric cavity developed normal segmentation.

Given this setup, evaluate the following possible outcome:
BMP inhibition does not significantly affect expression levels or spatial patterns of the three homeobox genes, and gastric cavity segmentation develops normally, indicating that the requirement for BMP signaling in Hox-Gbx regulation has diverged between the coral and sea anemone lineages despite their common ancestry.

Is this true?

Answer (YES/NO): NO